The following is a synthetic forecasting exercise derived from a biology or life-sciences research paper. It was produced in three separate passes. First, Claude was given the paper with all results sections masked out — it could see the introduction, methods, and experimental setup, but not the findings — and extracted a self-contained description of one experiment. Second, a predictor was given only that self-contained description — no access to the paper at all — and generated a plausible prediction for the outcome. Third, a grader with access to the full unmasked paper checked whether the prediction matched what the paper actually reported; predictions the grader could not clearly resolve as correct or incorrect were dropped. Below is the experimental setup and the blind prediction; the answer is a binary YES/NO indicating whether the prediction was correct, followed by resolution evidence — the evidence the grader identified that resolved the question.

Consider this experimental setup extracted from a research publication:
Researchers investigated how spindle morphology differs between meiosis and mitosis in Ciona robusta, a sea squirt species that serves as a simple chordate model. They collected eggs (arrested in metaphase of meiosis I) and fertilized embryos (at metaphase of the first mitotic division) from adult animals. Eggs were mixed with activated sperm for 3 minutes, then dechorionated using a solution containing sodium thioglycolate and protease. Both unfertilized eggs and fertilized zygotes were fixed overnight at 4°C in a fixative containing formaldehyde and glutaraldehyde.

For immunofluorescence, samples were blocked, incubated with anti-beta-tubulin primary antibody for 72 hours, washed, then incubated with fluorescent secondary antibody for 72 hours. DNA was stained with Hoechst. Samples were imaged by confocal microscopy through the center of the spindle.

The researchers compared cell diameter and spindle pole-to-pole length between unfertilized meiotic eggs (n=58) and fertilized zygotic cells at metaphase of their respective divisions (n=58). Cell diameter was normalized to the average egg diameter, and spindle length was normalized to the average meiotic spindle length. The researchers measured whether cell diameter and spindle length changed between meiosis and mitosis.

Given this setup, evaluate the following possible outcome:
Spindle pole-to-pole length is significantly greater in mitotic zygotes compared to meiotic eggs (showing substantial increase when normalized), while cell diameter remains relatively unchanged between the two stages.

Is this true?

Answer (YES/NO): YES